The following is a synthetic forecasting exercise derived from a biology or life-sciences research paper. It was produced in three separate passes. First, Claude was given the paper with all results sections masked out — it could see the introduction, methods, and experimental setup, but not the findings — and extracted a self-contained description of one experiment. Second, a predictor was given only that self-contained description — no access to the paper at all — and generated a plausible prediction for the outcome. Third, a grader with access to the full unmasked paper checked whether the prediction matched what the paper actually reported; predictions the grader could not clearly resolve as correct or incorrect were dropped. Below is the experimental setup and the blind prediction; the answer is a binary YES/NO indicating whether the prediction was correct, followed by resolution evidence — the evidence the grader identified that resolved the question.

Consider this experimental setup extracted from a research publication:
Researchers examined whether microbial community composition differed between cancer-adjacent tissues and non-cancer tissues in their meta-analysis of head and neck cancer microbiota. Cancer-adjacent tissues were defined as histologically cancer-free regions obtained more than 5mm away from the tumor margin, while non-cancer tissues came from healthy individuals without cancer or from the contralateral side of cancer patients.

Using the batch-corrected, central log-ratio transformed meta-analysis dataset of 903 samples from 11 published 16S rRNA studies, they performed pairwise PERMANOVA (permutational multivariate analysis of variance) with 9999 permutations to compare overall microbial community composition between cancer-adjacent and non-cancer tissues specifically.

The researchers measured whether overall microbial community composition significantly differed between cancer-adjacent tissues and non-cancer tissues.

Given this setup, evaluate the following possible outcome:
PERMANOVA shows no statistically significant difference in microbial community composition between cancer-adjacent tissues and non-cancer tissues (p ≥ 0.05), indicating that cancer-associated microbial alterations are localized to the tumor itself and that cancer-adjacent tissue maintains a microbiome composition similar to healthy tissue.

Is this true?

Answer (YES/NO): NO